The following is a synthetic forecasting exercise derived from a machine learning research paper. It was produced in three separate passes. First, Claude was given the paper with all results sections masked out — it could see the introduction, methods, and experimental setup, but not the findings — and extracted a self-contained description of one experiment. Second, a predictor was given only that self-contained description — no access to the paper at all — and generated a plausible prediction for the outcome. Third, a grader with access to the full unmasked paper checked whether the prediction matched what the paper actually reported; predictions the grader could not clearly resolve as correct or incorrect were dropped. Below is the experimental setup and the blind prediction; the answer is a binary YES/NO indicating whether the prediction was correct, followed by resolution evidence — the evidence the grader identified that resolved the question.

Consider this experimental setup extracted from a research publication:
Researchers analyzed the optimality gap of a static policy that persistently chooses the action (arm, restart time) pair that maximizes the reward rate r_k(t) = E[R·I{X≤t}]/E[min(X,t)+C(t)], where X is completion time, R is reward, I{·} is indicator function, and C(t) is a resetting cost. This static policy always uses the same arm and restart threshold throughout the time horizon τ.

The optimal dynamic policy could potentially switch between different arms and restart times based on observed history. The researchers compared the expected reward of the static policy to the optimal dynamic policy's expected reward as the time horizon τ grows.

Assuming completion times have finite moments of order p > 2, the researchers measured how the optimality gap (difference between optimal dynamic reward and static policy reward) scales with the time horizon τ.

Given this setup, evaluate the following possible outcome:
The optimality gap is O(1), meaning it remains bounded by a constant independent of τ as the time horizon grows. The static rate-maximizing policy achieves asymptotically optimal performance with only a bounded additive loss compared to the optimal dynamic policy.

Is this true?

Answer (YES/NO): YES